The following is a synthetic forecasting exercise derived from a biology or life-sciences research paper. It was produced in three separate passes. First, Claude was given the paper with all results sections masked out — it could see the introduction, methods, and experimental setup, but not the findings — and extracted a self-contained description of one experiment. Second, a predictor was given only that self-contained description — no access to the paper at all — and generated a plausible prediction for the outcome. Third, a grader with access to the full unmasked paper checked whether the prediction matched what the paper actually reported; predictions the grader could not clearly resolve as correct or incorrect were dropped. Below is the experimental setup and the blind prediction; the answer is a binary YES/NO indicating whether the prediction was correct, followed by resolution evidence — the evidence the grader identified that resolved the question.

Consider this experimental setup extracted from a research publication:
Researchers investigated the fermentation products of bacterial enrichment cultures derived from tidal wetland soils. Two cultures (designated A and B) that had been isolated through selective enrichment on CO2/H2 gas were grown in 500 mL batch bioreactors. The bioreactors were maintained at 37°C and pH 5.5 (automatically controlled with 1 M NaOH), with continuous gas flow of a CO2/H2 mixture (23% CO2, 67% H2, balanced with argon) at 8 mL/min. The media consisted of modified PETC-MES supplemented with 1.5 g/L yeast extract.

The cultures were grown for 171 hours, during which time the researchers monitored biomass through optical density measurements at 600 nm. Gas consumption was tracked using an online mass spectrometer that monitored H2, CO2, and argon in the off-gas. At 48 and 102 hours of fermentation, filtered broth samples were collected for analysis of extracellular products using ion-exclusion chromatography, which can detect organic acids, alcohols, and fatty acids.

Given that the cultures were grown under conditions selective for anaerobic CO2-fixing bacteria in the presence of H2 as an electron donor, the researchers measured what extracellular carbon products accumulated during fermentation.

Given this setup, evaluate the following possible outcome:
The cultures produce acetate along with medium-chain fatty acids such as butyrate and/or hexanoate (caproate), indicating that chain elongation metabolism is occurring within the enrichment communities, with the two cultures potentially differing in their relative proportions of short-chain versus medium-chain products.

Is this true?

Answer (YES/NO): YES